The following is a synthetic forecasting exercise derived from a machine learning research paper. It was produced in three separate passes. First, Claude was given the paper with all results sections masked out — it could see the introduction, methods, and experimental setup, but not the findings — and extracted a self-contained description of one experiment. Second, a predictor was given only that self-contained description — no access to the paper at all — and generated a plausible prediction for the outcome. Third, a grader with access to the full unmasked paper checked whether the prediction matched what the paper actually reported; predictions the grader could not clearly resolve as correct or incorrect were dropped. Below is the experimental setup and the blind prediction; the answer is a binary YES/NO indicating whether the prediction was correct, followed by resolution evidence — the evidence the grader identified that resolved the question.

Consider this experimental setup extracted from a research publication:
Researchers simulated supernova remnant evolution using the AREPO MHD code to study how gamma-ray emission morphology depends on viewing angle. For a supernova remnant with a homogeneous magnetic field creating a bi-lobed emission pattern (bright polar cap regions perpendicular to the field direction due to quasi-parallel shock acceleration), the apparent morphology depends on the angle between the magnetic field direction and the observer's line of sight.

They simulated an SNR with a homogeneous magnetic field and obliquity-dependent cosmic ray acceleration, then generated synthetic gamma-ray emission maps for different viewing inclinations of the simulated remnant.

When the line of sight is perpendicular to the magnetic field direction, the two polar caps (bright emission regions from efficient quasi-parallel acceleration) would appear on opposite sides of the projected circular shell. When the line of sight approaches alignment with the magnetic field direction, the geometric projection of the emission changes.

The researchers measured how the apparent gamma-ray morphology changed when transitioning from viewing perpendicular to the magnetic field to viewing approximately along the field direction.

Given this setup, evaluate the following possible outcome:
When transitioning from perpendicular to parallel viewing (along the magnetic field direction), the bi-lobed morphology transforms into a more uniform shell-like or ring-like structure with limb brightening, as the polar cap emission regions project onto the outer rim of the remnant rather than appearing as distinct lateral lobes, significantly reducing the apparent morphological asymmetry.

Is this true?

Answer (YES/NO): NO